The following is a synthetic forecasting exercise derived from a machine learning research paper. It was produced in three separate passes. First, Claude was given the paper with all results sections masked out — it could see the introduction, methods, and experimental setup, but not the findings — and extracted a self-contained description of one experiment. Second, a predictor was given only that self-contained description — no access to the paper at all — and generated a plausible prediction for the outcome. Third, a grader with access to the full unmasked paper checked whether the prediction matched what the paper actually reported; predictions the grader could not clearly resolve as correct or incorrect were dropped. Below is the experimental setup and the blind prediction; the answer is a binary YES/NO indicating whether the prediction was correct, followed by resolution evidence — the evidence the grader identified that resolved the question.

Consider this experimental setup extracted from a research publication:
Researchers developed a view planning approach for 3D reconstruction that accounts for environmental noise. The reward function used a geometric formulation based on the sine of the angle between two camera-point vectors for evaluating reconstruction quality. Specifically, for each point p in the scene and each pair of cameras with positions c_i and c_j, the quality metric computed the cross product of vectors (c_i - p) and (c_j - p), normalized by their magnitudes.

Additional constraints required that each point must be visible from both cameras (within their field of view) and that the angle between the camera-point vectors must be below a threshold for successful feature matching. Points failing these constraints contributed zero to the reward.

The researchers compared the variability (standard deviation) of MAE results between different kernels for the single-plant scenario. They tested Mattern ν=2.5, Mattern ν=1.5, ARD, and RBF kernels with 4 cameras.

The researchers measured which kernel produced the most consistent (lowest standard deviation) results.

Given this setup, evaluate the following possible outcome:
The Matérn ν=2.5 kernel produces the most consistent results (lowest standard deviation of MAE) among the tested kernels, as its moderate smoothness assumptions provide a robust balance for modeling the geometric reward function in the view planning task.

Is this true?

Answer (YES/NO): NO